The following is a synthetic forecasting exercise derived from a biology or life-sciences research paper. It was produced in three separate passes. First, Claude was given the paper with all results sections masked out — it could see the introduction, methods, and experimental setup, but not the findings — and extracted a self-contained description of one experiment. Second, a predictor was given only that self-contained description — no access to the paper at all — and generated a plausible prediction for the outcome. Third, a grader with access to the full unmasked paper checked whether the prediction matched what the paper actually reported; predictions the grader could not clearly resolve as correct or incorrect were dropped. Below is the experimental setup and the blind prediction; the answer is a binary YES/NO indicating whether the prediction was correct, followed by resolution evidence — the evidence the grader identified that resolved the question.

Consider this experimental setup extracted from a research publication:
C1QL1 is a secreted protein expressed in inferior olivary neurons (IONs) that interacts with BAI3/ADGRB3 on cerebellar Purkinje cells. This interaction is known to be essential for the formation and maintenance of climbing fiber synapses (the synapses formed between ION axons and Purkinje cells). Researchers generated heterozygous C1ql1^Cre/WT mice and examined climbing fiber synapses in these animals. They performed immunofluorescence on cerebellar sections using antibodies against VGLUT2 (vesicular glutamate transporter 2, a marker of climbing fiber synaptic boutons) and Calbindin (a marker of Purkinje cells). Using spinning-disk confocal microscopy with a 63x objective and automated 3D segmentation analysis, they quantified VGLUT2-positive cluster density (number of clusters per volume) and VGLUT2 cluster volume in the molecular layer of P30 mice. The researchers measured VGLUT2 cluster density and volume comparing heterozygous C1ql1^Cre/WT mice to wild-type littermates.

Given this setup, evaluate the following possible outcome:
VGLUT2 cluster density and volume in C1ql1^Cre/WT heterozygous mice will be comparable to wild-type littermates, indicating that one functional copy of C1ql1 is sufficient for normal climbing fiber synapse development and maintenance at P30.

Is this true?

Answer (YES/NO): YES